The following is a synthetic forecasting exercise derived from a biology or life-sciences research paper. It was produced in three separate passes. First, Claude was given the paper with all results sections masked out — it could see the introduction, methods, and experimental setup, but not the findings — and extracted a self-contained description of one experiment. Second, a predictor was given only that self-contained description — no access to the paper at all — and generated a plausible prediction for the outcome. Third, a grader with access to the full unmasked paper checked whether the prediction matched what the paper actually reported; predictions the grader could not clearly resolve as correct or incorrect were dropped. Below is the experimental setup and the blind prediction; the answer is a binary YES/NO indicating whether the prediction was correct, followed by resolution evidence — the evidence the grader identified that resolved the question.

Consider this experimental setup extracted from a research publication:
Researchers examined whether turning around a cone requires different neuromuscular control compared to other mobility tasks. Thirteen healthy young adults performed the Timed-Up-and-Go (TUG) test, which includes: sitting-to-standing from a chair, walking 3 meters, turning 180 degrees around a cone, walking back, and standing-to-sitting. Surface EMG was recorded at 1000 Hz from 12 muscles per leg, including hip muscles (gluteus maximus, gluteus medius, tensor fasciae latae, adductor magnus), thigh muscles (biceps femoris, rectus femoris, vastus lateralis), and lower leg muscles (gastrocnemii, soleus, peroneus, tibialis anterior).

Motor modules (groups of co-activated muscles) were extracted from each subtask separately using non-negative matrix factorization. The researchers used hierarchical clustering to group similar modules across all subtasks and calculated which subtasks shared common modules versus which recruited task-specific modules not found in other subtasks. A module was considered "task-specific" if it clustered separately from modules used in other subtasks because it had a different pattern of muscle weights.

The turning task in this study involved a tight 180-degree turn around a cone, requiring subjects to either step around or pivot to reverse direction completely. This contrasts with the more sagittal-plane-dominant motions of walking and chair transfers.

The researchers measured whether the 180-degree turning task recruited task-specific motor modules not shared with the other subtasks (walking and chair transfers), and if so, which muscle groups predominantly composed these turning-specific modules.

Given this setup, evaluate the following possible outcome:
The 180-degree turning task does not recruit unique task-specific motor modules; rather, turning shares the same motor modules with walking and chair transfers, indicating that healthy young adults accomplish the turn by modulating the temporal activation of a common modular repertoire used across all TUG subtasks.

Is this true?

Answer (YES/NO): NO